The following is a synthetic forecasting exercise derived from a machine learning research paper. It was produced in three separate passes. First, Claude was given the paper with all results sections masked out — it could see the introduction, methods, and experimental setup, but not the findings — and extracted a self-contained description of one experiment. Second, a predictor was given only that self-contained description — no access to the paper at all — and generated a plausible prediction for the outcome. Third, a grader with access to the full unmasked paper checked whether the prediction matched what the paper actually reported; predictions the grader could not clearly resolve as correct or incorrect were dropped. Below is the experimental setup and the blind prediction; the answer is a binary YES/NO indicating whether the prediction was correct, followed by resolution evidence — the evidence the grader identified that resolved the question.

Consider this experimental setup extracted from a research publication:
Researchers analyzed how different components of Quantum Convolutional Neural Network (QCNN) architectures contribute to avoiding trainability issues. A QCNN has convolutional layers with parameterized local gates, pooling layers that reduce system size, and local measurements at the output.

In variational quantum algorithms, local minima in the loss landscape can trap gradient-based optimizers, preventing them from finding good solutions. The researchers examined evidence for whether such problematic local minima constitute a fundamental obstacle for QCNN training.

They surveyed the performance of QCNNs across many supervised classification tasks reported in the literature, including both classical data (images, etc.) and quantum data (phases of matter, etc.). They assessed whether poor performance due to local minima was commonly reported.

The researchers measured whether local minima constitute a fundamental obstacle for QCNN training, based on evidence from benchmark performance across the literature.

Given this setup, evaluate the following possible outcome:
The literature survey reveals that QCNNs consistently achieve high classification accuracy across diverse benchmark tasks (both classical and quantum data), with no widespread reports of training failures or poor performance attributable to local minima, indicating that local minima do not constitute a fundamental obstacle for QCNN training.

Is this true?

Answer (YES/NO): YES